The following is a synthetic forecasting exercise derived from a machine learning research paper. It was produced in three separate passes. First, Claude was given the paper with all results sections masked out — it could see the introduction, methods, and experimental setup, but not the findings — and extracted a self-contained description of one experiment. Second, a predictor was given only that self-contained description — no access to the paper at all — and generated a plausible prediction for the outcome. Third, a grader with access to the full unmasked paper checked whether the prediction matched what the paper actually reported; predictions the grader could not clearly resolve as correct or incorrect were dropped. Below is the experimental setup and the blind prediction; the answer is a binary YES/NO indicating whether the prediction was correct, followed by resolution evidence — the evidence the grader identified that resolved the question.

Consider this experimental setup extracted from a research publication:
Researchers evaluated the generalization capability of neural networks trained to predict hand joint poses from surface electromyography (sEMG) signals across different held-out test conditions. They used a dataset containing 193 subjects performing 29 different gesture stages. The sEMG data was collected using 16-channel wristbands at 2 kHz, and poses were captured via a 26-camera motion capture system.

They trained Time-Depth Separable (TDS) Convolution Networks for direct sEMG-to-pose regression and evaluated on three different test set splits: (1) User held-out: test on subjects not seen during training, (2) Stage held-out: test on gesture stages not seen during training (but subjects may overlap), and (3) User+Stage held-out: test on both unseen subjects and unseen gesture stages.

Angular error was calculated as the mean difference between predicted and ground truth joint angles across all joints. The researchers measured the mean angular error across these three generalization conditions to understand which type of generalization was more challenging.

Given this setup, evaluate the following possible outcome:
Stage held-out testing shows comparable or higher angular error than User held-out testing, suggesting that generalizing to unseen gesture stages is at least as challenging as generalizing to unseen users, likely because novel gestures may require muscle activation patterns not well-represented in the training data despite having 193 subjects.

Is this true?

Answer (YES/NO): YES